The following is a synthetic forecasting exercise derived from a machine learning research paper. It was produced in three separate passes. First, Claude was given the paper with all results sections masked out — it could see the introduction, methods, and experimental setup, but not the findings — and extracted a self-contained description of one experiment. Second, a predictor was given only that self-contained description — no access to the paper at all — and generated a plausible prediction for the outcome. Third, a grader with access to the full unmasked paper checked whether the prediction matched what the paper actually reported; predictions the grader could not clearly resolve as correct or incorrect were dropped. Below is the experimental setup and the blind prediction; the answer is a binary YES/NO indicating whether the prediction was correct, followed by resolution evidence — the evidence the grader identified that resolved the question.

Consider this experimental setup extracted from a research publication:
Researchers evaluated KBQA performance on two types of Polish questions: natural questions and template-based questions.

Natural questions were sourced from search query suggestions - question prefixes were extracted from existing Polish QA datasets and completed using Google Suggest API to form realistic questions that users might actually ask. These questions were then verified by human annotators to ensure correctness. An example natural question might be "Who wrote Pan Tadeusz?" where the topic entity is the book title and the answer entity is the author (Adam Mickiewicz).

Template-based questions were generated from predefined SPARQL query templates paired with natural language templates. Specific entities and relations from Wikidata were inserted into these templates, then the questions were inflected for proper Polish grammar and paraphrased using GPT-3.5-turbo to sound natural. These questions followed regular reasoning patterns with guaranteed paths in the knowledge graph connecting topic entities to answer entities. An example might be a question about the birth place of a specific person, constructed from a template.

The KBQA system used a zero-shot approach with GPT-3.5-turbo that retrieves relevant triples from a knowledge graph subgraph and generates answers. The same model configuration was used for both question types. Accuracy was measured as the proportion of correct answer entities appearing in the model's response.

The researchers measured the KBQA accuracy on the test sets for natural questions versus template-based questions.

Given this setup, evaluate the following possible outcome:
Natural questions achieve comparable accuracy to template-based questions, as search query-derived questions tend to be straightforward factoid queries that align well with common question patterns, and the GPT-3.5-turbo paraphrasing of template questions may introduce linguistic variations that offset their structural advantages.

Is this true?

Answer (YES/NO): NO